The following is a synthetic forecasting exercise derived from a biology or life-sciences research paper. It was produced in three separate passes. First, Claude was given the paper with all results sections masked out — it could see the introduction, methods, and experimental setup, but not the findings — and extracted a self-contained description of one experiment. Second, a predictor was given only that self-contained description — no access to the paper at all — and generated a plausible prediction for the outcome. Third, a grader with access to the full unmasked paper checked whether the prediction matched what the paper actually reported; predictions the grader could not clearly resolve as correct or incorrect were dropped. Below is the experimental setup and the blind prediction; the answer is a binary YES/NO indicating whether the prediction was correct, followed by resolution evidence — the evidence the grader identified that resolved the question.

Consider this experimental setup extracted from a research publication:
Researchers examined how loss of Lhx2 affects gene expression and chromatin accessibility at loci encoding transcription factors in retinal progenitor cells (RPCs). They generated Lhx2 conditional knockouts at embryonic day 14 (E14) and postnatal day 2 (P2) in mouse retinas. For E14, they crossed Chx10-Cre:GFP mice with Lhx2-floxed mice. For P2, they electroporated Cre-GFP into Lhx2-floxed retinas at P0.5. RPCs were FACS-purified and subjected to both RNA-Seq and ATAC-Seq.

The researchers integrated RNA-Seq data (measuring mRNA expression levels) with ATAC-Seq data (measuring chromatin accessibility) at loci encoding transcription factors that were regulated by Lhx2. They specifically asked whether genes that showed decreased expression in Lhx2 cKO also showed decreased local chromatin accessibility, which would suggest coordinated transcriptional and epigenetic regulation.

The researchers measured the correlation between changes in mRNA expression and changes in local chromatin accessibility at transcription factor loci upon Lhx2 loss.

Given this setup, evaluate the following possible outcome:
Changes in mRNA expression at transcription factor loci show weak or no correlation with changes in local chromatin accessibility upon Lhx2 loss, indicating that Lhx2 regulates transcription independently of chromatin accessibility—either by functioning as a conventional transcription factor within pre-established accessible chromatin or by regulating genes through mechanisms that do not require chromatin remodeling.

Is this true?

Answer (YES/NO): NO